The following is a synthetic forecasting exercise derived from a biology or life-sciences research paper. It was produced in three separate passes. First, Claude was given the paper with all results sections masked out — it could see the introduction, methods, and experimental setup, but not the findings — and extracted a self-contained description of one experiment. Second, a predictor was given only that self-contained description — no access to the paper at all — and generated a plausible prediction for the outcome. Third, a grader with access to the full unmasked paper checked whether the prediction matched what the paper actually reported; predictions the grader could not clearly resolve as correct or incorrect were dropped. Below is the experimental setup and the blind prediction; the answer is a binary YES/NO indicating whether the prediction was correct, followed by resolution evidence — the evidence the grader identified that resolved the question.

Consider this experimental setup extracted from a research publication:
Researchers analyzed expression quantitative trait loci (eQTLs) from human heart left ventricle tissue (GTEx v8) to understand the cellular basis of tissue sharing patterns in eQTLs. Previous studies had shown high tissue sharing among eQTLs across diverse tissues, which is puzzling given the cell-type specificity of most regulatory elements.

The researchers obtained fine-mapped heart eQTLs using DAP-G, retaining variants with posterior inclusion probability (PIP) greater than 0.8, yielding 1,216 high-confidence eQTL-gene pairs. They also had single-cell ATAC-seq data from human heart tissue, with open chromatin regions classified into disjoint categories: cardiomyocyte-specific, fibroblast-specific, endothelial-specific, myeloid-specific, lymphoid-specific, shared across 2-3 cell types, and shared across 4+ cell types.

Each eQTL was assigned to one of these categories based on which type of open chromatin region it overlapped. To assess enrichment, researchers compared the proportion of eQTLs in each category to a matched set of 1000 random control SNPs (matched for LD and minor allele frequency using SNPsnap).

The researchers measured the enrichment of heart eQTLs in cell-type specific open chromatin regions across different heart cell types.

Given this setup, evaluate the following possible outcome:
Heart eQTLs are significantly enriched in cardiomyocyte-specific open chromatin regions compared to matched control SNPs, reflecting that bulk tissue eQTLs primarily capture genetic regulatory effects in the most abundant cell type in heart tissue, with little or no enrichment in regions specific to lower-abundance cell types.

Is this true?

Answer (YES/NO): NO